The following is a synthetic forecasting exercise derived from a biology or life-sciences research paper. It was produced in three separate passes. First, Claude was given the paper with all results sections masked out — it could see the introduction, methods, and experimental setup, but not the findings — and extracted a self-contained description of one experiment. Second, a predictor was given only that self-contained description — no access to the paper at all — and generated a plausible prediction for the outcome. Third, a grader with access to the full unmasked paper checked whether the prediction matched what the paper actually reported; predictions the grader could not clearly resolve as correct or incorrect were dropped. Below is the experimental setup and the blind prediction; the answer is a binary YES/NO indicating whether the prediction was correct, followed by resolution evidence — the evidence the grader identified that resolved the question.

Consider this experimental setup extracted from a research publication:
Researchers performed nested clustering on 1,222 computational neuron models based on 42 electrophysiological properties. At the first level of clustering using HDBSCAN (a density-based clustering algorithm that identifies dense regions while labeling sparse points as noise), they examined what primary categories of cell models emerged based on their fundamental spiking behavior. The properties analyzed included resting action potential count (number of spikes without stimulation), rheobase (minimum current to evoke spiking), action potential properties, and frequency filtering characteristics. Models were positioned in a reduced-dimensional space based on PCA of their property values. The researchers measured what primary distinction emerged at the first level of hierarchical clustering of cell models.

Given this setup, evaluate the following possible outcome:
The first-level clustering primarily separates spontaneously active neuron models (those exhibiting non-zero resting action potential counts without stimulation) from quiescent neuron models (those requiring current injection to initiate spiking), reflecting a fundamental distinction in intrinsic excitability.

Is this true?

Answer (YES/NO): NO